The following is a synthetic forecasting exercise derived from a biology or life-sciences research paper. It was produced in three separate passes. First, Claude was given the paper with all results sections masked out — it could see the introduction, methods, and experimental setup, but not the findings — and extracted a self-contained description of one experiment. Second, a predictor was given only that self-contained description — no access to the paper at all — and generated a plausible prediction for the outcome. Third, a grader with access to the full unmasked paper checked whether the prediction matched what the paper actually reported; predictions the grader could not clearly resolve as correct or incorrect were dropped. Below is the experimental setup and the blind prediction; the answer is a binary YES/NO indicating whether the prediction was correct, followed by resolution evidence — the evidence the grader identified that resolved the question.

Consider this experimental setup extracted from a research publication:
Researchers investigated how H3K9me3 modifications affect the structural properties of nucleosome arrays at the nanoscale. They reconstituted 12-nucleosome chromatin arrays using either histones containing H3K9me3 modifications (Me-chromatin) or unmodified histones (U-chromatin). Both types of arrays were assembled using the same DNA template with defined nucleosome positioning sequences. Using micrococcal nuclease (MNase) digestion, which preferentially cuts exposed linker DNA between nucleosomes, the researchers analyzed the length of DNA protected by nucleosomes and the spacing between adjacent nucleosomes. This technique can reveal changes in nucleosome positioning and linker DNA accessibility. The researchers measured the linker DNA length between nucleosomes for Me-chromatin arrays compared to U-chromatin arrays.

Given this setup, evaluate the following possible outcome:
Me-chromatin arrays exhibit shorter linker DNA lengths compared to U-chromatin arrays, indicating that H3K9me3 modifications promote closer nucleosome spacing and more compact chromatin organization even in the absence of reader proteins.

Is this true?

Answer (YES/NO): NO